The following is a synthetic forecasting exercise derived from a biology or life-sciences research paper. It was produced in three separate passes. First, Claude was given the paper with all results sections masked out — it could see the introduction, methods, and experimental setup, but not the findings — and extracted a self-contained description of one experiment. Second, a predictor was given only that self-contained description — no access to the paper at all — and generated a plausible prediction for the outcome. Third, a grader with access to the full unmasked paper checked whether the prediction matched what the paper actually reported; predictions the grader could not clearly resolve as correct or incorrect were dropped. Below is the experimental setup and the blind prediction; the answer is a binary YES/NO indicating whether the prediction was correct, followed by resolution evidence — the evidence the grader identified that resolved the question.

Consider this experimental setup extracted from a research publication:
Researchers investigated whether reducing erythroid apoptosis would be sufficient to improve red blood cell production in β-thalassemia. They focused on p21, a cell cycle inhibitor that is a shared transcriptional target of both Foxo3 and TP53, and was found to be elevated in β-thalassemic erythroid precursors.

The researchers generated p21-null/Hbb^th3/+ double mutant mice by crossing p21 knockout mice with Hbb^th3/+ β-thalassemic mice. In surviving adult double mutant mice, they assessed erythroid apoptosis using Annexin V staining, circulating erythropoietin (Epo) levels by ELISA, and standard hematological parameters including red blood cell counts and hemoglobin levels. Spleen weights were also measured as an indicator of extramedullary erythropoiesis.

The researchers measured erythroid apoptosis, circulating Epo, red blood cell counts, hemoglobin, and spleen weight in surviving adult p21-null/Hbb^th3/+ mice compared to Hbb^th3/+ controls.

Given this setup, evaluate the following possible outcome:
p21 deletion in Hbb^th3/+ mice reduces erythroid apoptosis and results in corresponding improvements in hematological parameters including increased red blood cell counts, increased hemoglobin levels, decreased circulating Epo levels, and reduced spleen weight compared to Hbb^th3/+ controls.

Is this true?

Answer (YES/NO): NO